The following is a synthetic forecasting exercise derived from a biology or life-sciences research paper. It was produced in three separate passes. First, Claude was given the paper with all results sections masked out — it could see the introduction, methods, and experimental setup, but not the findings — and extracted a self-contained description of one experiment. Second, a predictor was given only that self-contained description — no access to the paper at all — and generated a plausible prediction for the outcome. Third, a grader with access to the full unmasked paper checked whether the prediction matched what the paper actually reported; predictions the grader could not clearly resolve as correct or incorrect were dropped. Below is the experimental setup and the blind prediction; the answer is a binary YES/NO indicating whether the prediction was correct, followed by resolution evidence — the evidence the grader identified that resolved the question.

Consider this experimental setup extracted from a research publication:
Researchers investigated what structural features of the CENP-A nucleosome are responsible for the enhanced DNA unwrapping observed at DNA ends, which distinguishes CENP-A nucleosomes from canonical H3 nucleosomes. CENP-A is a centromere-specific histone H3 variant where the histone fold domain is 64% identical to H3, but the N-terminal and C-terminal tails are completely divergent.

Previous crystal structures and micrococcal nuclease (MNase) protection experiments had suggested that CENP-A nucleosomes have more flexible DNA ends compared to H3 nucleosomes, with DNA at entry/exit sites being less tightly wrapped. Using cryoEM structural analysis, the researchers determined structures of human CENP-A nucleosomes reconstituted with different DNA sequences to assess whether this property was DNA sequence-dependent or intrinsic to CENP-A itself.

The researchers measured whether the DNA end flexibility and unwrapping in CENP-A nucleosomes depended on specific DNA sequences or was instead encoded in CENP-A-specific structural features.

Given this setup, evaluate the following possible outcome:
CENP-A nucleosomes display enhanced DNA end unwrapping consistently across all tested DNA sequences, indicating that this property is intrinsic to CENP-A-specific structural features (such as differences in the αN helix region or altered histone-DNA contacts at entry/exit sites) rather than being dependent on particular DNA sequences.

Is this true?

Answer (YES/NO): YES